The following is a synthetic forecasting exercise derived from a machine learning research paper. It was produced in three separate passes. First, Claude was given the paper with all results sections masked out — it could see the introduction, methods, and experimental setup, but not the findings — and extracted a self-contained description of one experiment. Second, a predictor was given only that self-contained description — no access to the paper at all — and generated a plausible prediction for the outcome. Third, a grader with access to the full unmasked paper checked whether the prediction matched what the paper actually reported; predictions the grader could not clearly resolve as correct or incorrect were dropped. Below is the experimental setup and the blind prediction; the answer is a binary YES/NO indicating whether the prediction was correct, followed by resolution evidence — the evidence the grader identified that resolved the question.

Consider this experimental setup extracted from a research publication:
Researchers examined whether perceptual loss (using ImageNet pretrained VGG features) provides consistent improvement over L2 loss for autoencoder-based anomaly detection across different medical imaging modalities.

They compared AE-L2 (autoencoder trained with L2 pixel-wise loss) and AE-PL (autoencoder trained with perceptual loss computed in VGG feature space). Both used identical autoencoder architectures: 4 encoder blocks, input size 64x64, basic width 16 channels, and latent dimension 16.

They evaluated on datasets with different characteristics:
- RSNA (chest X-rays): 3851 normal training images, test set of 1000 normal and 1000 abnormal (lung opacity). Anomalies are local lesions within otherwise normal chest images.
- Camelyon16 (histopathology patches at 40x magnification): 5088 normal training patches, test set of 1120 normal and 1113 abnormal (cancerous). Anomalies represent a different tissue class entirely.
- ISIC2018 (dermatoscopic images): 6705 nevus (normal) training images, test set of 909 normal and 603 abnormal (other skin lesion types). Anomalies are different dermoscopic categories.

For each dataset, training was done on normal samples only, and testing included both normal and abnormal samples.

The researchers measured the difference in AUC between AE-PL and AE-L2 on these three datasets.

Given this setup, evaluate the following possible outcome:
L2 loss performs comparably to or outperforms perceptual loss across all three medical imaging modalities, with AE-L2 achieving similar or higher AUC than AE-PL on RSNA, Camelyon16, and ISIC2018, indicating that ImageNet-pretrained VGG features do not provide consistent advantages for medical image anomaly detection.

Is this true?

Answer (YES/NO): NO